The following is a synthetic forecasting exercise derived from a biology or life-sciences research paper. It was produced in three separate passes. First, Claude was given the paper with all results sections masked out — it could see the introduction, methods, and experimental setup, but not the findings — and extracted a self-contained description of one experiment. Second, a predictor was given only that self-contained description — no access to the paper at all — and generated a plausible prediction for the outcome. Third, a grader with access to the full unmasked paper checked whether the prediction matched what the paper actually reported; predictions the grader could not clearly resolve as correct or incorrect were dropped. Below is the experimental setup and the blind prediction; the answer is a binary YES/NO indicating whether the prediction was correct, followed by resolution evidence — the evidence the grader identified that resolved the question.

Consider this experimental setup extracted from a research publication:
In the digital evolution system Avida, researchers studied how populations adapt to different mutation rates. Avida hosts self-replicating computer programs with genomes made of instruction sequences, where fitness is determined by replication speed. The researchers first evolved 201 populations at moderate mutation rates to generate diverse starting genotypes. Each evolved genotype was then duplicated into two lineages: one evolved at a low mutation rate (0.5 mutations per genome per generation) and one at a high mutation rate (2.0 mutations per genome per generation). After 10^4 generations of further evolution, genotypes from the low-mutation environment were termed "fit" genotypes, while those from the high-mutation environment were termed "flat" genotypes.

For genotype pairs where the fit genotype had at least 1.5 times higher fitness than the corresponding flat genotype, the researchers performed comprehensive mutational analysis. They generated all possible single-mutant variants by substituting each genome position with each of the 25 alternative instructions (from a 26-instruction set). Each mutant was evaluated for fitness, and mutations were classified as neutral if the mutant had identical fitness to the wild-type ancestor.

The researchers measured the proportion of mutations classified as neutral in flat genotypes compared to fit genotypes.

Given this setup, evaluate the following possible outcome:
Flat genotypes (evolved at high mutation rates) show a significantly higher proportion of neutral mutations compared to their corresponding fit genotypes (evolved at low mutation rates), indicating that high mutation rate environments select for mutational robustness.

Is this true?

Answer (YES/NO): YES